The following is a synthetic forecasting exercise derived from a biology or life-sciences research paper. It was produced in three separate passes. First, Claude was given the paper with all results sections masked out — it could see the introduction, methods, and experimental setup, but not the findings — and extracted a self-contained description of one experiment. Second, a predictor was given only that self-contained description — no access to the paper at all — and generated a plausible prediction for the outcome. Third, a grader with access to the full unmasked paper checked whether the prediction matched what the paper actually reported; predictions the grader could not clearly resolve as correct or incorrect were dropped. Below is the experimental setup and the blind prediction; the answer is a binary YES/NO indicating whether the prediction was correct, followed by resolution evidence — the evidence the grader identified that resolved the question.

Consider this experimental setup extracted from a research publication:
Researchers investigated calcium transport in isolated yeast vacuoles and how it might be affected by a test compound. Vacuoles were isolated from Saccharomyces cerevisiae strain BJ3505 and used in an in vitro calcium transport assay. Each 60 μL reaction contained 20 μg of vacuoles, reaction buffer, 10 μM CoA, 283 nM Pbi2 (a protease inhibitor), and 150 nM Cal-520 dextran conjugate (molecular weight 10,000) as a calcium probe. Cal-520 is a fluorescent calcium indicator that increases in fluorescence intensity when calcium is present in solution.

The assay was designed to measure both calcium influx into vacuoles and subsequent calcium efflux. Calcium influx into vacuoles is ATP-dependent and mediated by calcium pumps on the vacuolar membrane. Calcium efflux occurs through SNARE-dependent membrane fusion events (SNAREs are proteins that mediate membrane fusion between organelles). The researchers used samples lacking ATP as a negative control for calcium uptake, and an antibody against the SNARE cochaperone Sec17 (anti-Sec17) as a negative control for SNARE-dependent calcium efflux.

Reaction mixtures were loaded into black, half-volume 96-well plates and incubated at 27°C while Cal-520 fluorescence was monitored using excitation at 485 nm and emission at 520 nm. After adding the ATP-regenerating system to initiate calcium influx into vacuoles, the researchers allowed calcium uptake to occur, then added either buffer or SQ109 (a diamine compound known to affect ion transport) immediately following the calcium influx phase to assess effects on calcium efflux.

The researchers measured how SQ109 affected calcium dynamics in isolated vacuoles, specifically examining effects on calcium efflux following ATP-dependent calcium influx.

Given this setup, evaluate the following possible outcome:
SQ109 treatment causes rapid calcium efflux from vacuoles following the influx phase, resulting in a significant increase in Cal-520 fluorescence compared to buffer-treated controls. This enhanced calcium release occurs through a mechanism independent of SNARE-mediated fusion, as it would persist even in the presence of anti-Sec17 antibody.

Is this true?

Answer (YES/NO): NO